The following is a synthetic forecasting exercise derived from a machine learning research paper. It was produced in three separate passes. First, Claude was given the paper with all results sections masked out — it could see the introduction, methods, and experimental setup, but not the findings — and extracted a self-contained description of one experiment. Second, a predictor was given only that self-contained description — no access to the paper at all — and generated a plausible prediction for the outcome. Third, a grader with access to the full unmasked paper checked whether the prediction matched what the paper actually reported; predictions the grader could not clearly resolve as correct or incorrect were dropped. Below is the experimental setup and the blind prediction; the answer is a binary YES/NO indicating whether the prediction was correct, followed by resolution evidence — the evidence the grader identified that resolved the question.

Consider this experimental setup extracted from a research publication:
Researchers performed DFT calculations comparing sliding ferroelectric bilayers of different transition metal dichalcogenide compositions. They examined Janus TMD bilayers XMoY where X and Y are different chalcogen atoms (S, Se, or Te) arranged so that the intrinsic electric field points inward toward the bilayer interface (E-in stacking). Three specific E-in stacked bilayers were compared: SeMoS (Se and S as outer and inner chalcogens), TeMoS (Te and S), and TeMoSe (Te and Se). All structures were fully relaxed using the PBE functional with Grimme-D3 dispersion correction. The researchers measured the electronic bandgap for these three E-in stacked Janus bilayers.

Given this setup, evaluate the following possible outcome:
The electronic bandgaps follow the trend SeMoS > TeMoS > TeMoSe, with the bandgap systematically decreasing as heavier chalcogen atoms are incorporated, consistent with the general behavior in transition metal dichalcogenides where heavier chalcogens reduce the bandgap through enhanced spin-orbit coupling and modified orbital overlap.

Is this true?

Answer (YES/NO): NO